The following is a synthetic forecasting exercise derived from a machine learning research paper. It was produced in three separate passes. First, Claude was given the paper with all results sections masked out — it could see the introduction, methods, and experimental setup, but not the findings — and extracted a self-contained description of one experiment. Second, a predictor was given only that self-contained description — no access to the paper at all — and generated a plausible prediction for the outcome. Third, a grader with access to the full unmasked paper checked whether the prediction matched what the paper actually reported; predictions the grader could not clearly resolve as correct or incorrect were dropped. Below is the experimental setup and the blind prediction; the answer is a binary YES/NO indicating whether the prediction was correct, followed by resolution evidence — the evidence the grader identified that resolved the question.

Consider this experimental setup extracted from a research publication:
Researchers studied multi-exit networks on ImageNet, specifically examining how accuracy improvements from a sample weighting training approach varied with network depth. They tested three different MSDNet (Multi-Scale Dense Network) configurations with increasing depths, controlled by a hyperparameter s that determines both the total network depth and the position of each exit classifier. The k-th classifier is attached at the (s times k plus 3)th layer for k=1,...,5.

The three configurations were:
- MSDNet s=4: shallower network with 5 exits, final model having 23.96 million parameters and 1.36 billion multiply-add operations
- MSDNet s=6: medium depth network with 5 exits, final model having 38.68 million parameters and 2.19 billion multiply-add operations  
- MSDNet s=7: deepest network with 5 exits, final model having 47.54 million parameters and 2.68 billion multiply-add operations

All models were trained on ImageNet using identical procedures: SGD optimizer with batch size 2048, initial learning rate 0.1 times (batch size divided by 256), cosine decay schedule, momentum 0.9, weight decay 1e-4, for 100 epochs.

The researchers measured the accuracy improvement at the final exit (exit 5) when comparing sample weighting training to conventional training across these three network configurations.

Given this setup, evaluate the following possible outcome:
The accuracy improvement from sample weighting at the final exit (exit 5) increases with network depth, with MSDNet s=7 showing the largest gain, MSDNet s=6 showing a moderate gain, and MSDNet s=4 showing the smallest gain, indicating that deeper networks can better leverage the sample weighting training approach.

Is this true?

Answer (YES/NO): NO